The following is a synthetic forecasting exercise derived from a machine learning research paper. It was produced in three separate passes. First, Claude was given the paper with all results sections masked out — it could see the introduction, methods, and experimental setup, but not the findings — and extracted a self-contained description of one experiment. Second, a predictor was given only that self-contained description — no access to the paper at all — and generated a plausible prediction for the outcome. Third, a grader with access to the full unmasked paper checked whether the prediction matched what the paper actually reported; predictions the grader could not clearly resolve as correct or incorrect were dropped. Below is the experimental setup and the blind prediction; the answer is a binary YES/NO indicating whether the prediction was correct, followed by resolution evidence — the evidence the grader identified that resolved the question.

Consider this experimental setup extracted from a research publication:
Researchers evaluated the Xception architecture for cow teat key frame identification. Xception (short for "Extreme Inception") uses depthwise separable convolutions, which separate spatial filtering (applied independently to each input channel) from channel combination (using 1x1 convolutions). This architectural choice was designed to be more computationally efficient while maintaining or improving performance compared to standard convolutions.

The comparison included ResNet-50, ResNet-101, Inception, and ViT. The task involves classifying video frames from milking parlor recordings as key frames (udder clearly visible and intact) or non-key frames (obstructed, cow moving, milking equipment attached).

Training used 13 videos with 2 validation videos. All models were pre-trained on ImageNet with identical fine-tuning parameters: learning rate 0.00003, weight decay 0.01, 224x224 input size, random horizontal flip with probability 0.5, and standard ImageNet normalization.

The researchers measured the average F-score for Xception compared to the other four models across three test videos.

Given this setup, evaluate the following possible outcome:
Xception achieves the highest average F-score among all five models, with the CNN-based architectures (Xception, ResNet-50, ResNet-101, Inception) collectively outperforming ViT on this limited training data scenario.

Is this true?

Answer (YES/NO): NO